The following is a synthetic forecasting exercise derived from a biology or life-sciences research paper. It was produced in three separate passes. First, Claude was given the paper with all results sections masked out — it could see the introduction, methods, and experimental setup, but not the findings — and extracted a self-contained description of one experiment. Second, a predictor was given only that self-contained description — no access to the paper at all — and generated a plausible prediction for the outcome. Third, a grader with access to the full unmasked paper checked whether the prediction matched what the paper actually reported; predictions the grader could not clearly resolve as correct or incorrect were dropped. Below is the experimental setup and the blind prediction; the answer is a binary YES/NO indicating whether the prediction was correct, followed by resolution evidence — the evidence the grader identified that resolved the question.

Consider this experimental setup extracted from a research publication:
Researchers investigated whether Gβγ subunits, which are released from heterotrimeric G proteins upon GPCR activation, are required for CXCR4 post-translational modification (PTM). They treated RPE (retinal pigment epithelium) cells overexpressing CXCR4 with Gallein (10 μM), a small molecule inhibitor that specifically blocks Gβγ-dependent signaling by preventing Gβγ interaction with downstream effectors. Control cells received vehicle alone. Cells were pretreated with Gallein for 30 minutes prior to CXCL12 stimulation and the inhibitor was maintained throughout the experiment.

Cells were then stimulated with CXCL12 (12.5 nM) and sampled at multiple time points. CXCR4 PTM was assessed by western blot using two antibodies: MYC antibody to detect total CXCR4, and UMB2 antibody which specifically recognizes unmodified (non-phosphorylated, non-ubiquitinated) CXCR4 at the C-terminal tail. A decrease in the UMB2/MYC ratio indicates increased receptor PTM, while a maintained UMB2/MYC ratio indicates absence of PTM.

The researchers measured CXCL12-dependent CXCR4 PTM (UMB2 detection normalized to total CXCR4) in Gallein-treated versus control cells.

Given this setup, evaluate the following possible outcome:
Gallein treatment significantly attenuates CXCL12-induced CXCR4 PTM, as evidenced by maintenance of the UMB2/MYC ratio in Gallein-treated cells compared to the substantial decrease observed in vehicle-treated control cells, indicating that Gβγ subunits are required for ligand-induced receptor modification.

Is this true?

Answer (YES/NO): YES